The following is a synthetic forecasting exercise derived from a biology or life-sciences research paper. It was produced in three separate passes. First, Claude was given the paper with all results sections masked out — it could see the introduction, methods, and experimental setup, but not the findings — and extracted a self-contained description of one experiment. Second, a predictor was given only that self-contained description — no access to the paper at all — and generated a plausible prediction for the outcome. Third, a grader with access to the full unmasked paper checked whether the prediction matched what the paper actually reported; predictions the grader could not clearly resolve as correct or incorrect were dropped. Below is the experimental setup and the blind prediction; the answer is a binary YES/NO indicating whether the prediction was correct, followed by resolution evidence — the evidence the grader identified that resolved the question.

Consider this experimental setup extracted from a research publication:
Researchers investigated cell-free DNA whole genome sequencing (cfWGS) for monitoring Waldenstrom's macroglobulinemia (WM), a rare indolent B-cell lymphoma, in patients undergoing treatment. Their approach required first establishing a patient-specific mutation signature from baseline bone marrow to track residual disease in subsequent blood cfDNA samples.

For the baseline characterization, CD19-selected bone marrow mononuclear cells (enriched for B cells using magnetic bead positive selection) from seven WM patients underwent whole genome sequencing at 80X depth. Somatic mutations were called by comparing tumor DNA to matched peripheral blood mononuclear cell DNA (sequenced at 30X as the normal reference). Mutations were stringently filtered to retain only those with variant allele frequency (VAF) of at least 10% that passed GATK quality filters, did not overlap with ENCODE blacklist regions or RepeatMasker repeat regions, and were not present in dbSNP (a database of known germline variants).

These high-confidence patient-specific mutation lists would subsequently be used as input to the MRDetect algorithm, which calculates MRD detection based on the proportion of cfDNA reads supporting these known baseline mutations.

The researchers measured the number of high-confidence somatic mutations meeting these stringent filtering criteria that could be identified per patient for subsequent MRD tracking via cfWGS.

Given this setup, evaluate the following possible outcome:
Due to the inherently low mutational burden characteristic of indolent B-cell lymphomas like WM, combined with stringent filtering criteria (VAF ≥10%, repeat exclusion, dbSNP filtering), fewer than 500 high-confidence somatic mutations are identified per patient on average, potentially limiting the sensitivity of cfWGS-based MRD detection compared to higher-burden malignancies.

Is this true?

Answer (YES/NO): NO